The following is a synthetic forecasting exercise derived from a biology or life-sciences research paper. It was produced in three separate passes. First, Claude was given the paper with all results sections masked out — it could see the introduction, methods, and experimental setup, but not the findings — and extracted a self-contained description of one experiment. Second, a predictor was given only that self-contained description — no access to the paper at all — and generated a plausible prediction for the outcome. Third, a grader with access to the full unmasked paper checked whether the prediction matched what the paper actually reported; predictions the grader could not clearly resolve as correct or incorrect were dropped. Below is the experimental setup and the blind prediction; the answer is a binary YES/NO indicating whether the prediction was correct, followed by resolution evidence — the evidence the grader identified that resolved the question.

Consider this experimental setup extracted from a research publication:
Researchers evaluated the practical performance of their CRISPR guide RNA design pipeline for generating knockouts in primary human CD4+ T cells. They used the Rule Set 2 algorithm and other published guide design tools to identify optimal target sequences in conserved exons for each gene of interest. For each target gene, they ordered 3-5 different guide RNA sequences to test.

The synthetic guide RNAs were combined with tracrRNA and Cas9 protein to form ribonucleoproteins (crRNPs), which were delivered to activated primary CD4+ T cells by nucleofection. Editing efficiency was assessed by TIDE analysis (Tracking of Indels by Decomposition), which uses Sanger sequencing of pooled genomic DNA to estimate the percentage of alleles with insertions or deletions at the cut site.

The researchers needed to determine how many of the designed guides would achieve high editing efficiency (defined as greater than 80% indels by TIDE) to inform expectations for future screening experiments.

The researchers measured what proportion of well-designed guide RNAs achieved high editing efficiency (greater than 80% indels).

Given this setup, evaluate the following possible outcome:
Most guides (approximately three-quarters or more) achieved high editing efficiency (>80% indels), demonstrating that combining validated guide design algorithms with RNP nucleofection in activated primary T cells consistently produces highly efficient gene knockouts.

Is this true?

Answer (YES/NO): NO